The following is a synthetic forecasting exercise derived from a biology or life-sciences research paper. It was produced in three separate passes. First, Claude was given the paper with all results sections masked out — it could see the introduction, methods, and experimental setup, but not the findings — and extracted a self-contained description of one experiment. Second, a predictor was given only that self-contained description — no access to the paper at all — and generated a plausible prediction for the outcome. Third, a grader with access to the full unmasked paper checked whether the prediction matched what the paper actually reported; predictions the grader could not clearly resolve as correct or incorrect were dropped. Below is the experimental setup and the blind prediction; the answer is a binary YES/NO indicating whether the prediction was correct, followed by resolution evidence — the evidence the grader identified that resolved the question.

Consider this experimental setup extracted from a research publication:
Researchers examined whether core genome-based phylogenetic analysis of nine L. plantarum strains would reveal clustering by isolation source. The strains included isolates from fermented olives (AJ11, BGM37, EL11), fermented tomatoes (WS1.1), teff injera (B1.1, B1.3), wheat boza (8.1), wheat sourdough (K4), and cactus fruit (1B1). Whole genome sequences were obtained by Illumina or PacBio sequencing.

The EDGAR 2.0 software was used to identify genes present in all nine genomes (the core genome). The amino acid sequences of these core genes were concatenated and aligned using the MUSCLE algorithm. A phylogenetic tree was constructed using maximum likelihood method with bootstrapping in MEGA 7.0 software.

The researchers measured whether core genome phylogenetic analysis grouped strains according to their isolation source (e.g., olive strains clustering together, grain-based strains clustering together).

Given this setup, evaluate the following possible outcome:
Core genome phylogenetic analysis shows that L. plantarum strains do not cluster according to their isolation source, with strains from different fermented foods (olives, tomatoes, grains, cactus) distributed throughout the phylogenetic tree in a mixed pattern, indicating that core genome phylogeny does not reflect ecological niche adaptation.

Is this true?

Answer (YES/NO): NO